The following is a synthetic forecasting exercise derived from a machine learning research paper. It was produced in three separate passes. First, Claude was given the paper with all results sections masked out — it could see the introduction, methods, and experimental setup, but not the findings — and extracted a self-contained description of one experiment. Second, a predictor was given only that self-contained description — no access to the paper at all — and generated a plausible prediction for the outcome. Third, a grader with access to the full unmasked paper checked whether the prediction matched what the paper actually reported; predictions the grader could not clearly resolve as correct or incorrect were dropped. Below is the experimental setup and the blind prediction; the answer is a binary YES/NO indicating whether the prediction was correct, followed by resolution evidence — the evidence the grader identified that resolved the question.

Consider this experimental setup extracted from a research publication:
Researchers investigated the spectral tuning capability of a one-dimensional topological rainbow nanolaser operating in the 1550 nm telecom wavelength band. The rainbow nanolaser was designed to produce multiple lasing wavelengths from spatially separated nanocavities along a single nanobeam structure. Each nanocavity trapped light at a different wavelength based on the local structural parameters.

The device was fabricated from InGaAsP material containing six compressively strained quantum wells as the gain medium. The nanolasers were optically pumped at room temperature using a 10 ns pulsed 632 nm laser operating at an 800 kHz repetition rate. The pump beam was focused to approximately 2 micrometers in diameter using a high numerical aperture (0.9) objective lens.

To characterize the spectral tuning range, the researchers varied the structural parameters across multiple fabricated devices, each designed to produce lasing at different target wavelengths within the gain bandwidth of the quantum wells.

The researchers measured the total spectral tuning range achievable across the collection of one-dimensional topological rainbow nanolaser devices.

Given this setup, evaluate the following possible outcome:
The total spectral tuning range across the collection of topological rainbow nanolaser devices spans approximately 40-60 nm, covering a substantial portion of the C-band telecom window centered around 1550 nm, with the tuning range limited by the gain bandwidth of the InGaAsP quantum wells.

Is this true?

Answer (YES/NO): NO